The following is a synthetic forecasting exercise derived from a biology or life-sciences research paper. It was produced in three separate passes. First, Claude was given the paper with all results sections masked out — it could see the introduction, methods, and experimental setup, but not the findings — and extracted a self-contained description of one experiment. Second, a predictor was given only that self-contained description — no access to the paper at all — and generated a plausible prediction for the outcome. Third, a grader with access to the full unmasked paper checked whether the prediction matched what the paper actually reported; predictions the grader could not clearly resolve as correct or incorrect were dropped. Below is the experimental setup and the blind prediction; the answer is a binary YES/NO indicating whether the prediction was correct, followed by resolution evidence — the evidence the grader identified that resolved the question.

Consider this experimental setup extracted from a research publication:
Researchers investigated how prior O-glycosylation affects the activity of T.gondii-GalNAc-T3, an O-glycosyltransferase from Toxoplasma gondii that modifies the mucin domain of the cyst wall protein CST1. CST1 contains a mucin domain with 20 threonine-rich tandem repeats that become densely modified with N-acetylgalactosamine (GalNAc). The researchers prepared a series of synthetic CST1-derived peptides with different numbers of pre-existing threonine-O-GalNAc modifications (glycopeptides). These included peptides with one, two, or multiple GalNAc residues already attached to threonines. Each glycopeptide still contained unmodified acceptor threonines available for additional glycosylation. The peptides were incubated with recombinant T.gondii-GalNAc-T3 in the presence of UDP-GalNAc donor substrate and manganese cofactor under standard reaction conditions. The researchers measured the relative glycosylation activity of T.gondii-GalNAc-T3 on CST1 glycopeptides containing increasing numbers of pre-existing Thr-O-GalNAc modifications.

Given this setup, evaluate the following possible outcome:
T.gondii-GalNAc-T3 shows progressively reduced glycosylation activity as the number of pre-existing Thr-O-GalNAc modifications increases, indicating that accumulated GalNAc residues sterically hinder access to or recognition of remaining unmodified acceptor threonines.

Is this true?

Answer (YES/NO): NO